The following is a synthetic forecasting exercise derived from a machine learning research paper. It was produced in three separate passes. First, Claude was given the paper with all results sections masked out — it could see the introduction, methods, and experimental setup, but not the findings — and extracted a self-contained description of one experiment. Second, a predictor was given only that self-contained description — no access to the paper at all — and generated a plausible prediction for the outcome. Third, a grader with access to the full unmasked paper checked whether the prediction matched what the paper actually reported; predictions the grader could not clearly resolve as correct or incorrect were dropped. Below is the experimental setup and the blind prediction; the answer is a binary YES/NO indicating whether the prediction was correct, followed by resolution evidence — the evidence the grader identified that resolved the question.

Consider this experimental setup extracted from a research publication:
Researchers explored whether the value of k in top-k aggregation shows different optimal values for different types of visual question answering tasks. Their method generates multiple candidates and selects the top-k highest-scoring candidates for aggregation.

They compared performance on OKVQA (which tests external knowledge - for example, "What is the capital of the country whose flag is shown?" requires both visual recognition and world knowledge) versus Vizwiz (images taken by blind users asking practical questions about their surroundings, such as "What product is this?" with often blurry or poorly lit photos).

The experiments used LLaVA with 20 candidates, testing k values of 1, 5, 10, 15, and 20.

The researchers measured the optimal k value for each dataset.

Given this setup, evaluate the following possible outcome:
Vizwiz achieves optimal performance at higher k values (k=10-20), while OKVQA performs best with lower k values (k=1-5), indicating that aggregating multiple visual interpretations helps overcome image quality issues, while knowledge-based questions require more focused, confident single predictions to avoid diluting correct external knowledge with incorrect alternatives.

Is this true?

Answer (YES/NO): NO